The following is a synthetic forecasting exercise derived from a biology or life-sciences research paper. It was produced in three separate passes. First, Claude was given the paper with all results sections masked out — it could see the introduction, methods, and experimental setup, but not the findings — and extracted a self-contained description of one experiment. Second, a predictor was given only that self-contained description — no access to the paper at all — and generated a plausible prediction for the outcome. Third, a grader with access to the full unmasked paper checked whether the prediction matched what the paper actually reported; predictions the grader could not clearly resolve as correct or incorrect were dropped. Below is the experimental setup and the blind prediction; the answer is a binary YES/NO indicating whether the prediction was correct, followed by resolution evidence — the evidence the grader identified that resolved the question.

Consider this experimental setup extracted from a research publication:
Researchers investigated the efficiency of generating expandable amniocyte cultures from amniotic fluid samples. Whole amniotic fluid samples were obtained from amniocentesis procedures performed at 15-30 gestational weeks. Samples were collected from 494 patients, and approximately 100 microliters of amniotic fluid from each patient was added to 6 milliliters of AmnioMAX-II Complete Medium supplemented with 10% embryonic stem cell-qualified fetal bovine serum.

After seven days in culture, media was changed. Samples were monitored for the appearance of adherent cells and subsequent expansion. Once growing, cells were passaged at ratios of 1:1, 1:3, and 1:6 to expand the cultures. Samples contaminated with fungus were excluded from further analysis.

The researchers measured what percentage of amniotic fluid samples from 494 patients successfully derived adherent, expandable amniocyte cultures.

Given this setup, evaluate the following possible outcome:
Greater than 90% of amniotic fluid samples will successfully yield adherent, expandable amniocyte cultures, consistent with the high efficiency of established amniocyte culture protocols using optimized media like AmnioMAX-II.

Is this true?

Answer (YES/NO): NO